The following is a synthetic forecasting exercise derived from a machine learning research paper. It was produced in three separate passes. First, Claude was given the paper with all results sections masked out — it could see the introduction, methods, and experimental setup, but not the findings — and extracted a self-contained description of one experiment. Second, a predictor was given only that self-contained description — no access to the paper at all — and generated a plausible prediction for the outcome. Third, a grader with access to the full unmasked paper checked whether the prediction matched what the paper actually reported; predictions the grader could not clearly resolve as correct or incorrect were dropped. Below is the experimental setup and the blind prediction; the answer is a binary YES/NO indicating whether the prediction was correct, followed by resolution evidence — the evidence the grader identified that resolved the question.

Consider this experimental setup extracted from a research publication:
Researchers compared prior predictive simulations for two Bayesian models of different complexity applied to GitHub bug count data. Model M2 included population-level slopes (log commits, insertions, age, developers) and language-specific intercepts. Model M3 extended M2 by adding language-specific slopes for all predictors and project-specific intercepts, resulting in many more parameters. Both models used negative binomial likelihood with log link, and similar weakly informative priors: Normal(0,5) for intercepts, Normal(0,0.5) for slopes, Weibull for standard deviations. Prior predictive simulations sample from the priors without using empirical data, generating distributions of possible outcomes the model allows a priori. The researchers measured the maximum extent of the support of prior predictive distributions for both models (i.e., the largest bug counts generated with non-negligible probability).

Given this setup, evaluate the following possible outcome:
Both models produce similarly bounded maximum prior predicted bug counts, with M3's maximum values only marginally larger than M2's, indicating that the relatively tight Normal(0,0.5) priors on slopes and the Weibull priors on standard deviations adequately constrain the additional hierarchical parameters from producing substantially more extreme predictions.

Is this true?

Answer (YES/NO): NO